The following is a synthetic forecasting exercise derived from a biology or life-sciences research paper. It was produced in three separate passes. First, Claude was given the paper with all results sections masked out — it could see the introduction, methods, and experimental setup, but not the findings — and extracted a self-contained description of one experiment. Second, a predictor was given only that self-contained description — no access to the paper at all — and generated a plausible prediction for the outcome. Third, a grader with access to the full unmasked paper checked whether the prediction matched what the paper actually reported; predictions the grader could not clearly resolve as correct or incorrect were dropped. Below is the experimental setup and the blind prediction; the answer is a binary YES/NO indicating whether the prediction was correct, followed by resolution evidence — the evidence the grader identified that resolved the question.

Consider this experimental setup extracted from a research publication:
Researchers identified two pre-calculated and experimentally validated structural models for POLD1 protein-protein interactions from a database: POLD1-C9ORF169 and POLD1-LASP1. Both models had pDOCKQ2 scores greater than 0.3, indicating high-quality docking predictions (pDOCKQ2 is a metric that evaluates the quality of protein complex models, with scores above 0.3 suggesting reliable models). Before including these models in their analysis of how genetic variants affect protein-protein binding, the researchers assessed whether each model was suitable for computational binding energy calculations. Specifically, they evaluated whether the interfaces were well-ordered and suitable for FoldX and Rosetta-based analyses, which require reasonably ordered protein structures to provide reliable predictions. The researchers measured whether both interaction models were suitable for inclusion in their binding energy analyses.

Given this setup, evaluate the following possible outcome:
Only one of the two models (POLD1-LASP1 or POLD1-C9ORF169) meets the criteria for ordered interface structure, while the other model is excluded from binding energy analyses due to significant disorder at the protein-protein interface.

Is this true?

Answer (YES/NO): YES